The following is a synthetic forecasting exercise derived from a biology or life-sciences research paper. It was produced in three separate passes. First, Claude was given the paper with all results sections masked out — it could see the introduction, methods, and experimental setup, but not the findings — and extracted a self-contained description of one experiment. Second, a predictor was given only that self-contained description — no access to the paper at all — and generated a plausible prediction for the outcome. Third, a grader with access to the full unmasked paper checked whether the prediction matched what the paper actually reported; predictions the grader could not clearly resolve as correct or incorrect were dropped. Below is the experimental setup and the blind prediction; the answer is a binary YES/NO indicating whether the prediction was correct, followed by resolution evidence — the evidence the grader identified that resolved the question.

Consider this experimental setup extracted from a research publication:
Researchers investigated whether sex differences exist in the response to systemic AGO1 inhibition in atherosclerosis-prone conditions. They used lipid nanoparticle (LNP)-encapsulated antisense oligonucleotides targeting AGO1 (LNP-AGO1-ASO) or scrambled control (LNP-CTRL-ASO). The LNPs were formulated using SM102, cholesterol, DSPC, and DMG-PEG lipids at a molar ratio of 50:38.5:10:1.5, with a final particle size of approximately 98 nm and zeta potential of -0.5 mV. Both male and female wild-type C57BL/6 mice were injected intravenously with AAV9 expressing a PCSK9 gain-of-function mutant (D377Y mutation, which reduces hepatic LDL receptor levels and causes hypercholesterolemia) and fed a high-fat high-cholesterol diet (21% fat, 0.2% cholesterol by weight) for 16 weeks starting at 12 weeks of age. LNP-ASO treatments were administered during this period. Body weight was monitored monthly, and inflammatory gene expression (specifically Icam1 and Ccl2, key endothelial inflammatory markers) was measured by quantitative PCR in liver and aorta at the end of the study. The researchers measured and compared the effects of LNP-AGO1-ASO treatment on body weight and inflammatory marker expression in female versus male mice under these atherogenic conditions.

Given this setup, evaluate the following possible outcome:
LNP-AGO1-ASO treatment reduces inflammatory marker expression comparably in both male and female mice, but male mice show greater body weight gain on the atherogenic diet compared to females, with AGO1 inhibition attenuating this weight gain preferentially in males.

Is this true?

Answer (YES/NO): NO